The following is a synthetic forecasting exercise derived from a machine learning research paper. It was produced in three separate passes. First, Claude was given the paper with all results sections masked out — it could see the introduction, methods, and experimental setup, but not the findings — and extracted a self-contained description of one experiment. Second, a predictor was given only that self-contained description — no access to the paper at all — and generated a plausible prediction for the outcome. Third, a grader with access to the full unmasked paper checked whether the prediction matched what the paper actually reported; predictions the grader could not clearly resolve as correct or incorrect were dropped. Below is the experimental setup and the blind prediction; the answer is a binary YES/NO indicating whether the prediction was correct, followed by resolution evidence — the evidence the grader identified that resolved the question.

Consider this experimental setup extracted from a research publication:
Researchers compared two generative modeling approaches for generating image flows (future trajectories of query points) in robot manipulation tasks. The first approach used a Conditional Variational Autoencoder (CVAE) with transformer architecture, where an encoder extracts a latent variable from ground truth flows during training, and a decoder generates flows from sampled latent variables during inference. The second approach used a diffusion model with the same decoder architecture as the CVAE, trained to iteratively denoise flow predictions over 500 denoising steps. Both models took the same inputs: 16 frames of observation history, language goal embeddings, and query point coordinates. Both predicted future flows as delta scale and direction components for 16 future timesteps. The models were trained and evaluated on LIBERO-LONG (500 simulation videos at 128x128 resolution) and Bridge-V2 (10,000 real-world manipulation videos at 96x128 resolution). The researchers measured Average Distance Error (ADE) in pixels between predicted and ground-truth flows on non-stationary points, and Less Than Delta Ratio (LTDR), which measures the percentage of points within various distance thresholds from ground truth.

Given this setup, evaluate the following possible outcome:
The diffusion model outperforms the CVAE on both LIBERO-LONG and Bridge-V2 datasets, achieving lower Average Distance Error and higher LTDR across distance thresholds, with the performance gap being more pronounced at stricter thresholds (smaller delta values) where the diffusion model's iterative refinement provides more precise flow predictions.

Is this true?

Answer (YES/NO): NO